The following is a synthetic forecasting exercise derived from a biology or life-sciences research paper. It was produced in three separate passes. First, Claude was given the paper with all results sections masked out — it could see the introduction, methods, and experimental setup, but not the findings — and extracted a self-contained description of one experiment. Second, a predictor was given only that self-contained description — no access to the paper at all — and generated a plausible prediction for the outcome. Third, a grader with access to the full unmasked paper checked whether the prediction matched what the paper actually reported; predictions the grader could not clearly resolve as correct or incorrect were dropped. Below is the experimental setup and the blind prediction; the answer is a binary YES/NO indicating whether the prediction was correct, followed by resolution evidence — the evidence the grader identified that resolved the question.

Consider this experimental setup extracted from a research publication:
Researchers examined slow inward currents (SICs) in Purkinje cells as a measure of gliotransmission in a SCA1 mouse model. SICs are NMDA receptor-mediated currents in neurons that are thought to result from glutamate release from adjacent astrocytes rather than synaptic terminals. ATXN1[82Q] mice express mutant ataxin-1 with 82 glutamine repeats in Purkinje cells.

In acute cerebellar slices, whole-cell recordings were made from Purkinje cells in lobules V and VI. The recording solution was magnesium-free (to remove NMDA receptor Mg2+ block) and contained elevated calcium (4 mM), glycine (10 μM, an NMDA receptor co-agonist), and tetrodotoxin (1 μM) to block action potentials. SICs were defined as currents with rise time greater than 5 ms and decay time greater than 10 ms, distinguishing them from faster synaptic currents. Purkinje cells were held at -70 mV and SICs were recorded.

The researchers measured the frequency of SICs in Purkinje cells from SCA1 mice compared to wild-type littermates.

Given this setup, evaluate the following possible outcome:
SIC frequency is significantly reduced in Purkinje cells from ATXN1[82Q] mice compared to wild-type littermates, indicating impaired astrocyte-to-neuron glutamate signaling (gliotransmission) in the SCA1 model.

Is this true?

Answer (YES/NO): NO